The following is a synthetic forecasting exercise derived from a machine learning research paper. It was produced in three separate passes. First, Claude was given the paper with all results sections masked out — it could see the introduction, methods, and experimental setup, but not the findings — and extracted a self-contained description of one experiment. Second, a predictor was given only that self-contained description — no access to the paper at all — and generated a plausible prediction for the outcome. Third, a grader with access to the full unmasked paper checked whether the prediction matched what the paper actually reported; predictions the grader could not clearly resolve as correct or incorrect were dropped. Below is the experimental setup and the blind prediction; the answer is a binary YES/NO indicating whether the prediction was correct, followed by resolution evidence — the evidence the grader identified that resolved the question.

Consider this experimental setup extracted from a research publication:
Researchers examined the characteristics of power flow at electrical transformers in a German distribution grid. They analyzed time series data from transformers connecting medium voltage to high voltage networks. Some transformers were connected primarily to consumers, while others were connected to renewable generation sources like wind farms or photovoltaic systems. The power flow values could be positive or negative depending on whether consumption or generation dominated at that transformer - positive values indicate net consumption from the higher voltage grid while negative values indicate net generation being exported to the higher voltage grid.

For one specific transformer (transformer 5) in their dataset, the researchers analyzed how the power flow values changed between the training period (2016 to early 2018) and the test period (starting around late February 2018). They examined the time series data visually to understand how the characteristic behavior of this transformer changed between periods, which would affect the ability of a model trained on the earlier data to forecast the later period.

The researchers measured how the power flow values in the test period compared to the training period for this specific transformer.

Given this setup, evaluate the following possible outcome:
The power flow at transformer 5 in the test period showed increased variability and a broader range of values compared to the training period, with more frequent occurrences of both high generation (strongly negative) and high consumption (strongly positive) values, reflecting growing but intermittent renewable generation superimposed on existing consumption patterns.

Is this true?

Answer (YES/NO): NO